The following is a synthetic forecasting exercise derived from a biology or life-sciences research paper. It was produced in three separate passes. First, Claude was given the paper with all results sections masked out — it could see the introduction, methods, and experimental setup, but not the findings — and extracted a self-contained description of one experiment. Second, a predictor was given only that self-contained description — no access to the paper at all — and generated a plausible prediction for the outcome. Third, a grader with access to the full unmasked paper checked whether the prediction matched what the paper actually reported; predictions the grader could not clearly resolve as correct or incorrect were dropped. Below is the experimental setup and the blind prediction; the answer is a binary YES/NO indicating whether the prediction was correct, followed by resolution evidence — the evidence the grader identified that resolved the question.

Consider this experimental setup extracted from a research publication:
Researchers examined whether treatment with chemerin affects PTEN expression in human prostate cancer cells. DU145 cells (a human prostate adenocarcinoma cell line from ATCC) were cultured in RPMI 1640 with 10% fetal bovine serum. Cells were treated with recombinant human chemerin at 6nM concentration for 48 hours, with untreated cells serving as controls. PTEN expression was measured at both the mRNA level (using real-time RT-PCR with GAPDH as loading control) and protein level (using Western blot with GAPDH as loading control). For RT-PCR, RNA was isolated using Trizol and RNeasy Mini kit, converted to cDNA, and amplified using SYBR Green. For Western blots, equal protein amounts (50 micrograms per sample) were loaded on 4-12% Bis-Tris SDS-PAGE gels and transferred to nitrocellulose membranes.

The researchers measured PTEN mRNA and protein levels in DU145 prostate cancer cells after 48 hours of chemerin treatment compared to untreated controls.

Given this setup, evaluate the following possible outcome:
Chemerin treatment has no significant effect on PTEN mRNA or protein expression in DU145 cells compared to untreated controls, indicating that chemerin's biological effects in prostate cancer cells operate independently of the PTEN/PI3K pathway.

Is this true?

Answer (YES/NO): NO